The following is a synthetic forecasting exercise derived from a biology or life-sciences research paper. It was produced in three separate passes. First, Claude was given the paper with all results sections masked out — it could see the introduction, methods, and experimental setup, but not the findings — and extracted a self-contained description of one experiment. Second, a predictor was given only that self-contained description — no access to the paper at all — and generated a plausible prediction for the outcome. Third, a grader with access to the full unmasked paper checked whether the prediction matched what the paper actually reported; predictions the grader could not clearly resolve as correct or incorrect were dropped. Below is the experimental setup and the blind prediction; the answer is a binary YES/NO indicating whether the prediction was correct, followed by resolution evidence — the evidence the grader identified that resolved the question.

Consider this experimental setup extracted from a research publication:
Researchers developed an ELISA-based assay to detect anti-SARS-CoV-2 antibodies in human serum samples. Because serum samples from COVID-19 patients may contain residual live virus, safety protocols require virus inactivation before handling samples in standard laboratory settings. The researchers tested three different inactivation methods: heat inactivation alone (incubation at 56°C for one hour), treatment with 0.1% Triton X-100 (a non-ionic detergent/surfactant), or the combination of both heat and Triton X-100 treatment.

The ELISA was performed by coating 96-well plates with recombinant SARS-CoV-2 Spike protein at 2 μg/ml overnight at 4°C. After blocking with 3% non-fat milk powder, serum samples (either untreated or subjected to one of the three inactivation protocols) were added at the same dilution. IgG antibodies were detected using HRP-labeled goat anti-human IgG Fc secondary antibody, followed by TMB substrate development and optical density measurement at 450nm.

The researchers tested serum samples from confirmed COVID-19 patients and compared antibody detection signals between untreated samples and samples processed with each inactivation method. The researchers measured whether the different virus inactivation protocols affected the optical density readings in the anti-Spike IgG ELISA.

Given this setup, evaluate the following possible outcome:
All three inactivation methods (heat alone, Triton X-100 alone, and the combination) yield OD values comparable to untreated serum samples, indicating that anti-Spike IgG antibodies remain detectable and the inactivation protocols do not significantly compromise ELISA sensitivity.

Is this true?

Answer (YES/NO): YES